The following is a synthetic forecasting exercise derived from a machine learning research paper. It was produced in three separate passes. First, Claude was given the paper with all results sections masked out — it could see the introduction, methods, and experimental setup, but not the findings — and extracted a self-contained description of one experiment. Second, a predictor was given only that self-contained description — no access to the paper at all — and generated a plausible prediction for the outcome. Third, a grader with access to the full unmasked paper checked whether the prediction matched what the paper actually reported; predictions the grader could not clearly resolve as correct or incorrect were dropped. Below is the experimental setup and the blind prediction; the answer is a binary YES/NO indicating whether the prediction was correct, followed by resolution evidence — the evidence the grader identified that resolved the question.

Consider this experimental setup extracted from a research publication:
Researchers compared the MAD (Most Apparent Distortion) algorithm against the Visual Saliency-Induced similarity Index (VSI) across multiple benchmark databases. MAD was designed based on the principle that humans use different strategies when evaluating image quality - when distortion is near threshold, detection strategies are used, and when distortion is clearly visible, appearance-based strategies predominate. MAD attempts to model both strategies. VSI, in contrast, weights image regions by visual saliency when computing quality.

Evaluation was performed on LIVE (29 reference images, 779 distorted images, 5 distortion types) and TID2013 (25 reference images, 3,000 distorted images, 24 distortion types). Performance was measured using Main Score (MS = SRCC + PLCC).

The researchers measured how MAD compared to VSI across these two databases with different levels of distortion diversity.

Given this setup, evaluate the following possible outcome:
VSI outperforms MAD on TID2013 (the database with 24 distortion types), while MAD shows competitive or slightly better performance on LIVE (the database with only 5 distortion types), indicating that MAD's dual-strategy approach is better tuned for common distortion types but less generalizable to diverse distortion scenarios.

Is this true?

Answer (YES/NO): YES